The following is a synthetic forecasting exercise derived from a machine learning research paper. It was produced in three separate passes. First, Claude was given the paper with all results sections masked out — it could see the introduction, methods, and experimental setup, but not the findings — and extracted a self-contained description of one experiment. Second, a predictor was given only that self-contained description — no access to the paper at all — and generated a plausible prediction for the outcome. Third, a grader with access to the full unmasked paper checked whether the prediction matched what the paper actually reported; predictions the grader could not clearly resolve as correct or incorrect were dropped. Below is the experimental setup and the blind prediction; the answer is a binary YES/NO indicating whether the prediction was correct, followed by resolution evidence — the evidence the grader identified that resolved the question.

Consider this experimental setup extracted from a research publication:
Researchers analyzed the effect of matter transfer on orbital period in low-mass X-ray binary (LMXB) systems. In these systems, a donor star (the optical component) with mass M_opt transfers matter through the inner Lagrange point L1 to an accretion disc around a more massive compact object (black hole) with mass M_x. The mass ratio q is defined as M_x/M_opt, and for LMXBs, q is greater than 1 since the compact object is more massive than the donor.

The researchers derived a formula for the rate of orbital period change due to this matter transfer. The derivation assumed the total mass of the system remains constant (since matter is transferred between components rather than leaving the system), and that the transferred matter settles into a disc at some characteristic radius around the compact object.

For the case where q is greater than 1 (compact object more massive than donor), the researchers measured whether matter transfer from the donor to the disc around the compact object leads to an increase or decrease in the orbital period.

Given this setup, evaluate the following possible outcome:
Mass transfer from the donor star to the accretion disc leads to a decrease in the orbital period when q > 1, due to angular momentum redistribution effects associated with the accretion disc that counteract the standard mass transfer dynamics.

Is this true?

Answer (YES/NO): NO